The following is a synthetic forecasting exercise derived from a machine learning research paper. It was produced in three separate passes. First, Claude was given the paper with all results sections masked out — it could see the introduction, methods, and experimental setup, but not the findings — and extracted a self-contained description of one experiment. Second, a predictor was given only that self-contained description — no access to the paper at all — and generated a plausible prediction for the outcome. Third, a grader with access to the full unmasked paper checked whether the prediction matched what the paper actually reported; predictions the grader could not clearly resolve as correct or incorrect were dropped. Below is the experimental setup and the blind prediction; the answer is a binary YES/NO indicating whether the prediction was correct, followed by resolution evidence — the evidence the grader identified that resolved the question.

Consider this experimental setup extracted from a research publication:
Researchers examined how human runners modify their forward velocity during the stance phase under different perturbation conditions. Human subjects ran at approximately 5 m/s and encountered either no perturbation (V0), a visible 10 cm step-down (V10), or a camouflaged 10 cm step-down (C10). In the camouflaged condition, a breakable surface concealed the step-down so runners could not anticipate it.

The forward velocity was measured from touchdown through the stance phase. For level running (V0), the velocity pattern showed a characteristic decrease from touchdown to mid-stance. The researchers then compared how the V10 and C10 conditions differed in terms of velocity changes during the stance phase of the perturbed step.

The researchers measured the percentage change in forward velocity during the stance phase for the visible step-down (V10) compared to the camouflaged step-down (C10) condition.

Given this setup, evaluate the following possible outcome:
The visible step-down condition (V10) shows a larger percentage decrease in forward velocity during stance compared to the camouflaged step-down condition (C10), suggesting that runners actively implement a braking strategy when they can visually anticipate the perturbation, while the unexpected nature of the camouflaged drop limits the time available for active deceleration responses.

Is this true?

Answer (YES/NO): YES